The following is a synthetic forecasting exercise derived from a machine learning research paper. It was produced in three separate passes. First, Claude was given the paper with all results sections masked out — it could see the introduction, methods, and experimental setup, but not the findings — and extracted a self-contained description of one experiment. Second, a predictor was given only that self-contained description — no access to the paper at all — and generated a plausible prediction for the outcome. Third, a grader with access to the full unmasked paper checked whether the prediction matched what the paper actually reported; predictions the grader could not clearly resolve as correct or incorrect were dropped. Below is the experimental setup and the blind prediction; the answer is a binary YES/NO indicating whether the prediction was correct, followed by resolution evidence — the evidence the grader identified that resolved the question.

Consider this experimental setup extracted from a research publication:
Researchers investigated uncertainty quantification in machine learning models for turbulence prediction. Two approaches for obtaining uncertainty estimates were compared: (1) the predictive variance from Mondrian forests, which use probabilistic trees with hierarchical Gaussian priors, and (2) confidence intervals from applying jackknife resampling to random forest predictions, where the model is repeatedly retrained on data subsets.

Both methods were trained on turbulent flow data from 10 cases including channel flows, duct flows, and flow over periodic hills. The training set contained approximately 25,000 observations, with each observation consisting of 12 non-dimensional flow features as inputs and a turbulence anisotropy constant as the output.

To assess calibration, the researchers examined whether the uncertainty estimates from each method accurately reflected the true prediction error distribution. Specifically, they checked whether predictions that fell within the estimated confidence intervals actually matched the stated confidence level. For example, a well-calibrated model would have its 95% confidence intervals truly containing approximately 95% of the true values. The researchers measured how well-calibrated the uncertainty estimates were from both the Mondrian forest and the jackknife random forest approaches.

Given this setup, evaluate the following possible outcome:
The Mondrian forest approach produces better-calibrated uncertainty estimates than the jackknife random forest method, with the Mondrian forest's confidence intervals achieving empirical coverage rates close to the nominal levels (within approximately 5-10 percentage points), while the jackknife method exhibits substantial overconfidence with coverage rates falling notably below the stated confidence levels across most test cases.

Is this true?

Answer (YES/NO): NO